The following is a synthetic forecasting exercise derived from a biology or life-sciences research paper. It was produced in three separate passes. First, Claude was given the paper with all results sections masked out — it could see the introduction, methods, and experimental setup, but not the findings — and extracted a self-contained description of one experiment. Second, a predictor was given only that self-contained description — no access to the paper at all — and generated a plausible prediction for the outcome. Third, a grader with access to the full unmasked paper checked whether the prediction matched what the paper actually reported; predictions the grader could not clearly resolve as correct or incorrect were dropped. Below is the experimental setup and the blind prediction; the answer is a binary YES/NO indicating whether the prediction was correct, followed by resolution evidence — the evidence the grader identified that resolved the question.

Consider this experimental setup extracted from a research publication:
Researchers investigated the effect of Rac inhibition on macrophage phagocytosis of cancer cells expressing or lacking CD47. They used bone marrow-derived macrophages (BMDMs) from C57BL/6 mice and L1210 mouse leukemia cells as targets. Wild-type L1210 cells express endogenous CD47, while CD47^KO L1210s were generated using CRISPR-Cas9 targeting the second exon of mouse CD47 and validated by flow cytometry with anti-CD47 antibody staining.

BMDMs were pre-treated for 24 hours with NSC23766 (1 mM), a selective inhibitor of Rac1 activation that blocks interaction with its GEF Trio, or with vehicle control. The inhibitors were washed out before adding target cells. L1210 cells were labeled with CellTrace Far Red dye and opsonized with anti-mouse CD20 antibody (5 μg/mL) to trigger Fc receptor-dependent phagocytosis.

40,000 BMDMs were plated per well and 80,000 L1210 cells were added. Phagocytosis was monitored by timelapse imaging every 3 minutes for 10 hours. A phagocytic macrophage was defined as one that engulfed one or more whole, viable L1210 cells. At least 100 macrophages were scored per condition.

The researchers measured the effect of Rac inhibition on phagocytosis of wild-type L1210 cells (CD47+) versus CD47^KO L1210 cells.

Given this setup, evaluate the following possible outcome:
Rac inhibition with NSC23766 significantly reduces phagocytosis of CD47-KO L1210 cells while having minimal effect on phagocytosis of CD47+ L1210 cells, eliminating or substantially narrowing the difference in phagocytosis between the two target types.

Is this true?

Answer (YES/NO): YES